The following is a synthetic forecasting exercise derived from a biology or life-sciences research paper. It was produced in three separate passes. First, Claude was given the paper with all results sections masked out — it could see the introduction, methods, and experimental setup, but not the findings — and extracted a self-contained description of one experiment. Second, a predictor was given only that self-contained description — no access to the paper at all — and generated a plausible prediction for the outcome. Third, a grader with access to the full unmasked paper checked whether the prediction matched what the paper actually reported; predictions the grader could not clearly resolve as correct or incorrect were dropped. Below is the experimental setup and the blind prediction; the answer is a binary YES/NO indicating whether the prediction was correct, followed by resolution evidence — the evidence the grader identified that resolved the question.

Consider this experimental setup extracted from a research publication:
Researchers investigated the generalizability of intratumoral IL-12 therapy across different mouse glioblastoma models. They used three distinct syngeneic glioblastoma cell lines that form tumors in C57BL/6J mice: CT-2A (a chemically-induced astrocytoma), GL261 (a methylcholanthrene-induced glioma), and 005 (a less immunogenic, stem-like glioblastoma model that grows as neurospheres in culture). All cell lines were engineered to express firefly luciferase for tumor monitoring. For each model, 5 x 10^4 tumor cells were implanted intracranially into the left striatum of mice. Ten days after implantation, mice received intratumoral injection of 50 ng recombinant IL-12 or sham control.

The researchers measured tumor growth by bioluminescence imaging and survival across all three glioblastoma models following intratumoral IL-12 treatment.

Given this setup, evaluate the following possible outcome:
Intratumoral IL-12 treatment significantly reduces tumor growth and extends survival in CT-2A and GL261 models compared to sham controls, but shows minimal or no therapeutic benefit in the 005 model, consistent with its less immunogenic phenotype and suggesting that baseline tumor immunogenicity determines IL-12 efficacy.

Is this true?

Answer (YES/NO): NO